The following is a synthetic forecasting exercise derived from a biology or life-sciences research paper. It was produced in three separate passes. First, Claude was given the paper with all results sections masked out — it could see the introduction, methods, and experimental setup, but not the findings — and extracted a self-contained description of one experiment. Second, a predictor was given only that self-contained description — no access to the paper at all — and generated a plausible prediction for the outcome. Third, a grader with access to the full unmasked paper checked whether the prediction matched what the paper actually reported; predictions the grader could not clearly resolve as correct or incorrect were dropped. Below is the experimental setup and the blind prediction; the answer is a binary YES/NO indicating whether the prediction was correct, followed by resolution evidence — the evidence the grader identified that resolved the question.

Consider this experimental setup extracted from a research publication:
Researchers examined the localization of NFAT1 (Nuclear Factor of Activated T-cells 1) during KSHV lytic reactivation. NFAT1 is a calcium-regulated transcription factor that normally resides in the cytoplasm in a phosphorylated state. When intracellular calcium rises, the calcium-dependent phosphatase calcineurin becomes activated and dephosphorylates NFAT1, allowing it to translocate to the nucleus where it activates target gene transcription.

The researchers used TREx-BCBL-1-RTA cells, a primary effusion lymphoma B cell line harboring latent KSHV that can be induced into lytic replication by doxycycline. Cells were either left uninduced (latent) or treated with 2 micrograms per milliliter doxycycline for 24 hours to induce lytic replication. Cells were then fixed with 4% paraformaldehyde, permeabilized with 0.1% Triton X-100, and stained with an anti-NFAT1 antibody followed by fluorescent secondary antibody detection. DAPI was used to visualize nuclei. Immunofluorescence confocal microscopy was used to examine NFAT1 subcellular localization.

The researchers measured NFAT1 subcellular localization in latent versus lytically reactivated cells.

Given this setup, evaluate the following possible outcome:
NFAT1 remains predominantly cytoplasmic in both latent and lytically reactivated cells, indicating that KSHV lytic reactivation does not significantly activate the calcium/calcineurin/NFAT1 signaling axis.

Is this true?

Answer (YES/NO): NO